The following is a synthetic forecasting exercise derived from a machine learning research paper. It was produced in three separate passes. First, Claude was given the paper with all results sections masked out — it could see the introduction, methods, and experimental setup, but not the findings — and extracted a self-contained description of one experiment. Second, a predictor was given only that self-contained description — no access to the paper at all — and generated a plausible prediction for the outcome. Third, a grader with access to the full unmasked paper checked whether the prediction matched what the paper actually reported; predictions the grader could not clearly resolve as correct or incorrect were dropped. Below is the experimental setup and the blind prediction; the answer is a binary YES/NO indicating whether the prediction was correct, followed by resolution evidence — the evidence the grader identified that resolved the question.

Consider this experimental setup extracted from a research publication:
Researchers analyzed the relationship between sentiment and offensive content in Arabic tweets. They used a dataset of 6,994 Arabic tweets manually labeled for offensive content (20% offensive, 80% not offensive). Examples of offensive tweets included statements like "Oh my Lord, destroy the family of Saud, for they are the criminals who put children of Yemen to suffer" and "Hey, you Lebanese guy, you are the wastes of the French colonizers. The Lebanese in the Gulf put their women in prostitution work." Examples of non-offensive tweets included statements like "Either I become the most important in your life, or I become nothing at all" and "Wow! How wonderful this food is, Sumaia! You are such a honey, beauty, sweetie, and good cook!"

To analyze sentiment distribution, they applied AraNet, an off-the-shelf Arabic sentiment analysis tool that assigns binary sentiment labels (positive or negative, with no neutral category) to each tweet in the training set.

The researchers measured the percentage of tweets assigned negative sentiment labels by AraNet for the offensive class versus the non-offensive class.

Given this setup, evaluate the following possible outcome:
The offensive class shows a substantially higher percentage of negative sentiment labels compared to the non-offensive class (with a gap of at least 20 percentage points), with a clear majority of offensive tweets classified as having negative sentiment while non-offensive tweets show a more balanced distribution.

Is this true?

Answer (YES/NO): YES